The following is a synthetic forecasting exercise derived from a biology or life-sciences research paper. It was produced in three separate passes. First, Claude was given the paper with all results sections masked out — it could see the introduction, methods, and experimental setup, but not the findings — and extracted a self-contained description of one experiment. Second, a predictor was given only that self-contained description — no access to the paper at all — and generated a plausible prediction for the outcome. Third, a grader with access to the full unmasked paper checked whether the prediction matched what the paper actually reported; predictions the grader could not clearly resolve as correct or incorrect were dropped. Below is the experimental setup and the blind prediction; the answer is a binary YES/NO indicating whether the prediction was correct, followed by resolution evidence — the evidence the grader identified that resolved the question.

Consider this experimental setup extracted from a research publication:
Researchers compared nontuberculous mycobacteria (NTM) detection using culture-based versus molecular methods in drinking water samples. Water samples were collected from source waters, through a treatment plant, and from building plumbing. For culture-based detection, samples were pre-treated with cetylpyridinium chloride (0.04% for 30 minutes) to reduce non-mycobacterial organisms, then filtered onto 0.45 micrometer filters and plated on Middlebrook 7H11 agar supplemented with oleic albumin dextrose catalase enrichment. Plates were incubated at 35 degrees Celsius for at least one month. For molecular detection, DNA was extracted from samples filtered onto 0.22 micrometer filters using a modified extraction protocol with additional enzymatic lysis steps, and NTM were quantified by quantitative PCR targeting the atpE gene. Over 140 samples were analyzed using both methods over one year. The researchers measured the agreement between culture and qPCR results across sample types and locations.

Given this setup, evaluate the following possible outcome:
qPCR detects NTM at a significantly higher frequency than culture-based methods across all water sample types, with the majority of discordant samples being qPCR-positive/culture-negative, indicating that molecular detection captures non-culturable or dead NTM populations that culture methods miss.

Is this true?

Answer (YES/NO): NO